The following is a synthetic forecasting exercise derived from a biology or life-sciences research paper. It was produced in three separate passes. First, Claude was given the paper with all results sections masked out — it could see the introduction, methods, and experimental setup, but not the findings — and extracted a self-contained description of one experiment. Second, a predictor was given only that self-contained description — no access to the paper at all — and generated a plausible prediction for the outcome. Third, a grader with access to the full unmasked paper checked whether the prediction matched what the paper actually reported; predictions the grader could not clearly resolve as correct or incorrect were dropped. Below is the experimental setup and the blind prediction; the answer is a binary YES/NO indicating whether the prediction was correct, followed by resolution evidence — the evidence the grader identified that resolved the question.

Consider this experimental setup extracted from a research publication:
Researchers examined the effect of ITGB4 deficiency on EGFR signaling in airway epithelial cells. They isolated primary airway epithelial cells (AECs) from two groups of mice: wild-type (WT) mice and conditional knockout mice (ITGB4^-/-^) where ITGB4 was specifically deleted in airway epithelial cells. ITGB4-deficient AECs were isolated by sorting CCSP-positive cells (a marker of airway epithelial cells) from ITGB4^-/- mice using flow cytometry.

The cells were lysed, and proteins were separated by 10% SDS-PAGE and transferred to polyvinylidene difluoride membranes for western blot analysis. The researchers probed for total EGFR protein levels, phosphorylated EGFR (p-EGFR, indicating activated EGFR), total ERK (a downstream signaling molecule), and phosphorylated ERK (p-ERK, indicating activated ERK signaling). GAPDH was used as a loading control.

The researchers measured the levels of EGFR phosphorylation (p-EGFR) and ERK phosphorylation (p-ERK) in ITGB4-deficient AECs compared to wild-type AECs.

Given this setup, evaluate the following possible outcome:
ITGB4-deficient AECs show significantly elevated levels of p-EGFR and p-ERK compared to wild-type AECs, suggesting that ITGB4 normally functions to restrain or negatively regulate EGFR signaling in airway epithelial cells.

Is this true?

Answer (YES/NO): YES